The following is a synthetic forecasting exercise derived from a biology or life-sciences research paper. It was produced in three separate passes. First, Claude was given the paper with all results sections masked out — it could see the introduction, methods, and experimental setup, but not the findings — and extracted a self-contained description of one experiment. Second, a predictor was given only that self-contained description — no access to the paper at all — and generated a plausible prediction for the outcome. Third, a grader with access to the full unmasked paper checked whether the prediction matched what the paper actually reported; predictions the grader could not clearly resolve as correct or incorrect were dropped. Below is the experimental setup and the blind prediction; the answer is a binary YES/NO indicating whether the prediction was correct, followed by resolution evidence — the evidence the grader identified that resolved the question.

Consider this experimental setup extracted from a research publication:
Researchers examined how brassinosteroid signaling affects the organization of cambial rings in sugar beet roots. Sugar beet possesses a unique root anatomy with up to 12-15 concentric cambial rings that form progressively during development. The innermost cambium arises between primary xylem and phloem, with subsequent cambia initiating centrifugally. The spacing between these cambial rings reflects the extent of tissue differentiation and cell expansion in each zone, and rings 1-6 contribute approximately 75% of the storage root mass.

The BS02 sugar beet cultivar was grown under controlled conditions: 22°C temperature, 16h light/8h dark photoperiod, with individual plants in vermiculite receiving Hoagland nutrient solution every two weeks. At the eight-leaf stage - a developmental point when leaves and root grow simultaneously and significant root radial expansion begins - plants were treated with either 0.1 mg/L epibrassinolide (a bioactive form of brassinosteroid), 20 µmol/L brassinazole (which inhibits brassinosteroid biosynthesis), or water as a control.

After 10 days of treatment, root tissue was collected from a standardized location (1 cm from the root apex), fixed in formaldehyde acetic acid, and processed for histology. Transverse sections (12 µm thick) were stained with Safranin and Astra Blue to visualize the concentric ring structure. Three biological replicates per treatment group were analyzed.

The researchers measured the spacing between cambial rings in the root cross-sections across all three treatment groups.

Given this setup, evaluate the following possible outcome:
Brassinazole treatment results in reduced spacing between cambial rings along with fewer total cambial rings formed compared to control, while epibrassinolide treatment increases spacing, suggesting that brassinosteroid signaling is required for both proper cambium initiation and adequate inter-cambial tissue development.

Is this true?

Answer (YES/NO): NO